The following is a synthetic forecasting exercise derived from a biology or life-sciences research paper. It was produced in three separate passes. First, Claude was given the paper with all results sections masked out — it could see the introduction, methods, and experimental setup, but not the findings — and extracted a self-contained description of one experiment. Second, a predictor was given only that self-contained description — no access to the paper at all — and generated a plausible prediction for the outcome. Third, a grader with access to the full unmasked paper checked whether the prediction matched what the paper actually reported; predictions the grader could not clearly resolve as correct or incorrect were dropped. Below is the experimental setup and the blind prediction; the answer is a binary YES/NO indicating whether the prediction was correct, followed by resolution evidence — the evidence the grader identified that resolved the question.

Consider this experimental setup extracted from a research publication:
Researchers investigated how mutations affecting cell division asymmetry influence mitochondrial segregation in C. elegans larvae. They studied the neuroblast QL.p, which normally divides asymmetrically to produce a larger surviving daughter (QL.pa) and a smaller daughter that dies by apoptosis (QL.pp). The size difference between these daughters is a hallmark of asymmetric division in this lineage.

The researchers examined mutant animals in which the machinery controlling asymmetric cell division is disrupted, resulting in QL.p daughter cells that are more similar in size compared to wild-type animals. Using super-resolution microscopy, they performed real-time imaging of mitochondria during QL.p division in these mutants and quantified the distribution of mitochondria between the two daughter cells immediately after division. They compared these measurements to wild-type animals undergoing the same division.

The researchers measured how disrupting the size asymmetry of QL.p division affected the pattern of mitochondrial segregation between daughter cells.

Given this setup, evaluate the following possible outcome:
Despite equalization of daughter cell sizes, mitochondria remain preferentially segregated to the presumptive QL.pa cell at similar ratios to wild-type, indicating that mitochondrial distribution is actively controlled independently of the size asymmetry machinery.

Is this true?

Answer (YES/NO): NO